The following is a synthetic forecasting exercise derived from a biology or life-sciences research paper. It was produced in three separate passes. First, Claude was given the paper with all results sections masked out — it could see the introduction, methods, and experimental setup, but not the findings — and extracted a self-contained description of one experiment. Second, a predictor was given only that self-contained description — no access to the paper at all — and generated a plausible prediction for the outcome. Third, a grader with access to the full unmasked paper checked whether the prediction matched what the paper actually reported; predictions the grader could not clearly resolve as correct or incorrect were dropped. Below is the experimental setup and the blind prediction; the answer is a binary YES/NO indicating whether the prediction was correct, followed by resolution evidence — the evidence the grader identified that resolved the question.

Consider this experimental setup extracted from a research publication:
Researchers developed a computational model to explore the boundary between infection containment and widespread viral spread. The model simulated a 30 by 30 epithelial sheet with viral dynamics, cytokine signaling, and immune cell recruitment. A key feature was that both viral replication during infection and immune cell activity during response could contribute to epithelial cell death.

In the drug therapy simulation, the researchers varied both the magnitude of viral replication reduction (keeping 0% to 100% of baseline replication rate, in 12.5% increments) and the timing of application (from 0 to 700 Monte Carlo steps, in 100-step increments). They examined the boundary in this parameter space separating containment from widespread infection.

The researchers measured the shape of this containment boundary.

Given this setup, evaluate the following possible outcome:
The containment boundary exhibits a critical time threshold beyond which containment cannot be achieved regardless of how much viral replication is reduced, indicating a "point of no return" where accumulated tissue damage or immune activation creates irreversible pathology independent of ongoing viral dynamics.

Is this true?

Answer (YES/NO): YES